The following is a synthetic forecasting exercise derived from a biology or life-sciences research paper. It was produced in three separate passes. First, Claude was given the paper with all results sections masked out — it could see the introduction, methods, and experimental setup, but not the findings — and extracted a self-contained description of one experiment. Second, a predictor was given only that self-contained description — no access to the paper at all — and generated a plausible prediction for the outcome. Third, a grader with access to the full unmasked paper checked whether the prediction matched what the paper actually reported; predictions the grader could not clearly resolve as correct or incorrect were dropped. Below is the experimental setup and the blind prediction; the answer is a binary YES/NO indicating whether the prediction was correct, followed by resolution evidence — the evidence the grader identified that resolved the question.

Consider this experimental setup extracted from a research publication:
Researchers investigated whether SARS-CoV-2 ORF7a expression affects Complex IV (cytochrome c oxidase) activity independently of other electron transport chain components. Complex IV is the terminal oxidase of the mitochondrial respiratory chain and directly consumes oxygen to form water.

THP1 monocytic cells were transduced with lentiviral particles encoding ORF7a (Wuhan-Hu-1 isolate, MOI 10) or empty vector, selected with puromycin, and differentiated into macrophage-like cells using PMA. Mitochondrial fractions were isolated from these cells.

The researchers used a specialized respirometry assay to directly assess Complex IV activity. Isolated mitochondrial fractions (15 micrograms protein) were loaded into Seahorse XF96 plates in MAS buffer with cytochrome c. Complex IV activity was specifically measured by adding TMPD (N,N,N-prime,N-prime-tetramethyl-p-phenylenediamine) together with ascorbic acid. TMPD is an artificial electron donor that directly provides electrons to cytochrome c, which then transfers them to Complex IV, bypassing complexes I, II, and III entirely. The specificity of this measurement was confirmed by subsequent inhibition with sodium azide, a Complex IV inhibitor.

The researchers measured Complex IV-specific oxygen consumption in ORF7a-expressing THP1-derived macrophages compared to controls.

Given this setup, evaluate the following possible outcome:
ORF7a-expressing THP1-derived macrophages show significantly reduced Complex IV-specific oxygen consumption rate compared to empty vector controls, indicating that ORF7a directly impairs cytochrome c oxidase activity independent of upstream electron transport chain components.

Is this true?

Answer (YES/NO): NO